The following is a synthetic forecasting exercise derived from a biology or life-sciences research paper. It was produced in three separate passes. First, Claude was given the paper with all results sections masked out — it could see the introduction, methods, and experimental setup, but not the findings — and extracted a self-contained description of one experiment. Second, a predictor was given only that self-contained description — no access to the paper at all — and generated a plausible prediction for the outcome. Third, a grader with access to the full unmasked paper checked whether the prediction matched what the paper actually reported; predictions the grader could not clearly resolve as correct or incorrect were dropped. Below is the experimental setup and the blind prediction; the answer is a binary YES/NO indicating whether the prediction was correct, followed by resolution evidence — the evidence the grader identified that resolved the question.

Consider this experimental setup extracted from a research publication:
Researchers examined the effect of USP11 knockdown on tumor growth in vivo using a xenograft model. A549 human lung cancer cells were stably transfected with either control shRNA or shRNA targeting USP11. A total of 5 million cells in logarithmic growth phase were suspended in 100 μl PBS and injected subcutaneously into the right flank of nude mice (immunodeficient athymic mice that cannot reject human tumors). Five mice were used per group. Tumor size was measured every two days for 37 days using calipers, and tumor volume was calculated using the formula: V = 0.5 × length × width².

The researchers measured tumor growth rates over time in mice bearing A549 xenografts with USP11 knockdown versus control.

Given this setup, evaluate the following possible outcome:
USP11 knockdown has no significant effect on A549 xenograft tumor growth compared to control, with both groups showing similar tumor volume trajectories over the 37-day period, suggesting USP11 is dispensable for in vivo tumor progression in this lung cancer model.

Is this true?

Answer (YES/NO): NO